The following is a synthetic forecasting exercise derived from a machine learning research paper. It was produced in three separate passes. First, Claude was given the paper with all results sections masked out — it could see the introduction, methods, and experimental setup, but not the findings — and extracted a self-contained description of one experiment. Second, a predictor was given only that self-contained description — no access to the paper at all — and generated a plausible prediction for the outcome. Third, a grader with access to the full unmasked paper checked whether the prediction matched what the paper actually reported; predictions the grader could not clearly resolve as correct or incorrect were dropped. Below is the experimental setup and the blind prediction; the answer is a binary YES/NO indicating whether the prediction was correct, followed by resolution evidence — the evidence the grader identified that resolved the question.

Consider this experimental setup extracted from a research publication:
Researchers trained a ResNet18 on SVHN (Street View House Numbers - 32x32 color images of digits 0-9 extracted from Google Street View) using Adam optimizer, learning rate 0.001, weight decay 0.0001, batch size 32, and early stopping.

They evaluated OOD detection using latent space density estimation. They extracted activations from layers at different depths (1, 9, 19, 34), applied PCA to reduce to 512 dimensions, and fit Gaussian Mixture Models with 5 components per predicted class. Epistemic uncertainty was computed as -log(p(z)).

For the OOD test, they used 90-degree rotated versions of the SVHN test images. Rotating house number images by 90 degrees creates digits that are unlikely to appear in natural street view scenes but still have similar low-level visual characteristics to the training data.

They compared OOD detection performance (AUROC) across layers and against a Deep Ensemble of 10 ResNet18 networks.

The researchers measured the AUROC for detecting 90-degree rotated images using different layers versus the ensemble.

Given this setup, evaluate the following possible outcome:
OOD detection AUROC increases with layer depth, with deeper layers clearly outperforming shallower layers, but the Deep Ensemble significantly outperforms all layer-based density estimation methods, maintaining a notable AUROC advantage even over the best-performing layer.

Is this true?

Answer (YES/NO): YES